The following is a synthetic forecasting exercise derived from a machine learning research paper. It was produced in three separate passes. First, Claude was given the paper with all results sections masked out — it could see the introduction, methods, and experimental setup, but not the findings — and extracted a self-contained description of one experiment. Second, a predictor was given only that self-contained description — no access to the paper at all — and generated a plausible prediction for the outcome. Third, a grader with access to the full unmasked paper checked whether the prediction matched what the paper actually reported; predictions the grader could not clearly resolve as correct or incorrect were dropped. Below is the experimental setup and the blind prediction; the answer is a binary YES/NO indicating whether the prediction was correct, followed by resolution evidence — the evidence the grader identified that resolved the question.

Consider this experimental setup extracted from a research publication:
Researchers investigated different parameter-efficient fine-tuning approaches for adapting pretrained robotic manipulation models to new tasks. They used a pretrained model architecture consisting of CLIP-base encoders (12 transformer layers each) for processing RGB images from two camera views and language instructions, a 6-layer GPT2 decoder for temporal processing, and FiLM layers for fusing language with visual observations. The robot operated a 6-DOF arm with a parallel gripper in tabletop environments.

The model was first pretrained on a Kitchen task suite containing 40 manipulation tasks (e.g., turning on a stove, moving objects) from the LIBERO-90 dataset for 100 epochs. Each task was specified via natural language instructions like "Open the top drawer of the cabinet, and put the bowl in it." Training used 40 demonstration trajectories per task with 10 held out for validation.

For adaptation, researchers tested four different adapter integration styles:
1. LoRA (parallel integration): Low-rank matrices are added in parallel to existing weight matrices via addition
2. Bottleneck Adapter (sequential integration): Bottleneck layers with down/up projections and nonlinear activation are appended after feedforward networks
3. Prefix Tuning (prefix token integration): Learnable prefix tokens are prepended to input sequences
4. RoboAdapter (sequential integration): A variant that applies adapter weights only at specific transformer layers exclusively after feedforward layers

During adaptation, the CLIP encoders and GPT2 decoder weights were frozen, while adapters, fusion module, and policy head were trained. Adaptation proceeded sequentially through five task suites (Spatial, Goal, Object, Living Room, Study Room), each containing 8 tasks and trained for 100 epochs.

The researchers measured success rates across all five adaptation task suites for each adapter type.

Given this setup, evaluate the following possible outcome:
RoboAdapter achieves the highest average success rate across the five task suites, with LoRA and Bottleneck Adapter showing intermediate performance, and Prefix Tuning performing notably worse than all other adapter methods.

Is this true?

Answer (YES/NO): NO